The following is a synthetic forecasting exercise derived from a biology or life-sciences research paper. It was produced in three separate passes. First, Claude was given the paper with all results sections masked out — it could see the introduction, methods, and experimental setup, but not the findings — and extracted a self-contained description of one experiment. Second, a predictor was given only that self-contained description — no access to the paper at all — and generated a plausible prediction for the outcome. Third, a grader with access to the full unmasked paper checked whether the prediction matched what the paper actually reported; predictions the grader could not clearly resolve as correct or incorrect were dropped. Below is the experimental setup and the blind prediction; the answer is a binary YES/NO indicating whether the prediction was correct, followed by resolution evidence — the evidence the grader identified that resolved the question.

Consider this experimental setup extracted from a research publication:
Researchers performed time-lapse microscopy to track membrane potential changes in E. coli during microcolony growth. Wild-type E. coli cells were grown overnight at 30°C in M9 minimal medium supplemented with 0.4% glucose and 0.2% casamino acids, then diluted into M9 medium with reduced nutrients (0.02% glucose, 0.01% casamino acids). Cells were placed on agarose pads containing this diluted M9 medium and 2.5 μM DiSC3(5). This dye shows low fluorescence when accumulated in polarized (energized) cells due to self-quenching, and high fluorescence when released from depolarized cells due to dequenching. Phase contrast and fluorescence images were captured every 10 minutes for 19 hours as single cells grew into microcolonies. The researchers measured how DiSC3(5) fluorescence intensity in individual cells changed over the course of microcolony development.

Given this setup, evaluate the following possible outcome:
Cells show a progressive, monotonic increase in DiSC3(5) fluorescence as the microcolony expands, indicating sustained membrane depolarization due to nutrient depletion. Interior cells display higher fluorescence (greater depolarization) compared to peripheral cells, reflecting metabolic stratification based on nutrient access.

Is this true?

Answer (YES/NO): NO